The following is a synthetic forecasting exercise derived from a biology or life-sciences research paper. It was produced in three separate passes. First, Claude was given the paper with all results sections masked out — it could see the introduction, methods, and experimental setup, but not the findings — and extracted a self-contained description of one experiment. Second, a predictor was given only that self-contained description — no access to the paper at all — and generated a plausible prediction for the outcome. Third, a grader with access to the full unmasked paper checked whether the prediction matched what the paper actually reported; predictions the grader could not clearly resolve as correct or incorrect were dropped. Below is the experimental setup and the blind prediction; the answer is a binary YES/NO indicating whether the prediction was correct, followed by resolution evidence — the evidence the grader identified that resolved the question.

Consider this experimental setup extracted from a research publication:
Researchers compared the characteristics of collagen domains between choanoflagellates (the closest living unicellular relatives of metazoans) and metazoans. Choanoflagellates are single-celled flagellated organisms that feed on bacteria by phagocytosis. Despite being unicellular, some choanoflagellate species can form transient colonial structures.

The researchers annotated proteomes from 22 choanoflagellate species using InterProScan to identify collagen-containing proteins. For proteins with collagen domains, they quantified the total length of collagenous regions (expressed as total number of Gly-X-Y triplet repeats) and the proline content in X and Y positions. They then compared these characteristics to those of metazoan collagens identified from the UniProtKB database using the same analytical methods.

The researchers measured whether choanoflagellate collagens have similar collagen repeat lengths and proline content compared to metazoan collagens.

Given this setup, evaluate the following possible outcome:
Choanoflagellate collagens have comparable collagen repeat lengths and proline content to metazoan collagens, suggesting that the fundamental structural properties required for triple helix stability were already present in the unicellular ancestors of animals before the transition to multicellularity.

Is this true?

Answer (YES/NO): YES